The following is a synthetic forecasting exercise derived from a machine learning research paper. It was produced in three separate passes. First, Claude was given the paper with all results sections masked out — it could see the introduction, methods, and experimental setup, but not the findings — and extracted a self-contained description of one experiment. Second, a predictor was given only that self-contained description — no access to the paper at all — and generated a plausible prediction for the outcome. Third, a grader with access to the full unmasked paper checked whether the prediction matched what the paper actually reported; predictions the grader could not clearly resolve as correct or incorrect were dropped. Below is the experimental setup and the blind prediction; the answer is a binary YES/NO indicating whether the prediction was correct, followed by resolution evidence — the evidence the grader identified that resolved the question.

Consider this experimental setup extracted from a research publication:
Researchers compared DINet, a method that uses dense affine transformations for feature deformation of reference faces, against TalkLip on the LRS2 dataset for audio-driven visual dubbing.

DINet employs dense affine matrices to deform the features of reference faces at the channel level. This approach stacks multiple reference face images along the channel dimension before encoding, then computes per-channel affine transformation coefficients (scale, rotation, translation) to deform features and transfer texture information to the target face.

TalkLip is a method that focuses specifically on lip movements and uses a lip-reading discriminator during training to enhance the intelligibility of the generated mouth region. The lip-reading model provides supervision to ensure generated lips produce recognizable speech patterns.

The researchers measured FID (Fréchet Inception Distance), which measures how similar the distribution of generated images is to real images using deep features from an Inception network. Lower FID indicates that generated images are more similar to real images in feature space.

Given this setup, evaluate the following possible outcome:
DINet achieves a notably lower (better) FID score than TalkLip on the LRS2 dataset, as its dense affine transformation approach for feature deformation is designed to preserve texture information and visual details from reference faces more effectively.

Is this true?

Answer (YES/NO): NO